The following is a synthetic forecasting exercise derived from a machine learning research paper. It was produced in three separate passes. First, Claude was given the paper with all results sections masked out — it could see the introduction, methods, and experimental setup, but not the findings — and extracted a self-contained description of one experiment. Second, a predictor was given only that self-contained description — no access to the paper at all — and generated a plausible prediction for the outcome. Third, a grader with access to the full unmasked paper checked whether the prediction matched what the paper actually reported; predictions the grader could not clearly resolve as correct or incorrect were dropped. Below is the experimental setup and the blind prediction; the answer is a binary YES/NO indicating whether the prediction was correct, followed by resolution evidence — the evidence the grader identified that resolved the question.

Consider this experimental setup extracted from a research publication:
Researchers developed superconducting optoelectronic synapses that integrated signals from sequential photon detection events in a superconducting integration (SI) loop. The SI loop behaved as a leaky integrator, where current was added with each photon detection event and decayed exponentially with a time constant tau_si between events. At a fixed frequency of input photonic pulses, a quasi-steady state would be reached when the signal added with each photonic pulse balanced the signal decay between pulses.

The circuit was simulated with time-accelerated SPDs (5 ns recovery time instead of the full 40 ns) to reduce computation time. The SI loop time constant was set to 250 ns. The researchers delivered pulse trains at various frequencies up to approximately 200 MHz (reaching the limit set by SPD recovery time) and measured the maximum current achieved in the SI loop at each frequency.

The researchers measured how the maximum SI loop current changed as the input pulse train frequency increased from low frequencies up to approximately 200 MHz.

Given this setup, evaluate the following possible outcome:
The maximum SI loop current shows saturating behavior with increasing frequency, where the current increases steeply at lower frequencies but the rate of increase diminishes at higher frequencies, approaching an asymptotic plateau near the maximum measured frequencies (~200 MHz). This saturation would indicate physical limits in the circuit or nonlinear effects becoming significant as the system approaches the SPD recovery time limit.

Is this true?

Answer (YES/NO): YES